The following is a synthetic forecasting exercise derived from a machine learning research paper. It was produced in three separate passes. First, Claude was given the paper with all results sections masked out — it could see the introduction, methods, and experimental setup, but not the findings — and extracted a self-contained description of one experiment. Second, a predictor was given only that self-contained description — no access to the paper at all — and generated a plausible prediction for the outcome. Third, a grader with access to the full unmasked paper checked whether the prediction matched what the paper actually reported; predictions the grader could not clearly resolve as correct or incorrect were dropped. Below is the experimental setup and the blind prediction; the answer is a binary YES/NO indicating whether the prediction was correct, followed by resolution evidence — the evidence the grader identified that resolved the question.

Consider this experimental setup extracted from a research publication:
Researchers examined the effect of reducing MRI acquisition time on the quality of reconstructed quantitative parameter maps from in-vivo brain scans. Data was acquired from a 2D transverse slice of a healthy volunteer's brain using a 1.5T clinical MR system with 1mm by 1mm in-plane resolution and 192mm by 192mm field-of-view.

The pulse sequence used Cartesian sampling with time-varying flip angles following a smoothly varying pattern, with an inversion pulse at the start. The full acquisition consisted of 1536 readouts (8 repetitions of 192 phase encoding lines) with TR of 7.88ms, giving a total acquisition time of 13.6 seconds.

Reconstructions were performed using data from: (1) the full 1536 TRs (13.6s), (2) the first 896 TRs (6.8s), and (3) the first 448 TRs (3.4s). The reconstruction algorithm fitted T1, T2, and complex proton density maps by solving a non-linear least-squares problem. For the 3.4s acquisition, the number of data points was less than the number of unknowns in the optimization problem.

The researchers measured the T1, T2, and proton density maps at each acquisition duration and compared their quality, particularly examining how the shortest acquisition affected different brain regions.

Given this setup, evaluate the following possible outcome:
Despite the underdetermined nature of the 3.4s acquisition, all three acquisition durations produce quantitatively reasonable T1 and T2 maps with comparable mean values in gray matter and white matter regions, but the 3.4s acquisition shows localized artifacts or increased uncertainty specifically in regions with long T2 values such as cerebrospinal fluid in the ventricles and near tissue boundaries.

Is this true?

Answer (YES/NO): NO